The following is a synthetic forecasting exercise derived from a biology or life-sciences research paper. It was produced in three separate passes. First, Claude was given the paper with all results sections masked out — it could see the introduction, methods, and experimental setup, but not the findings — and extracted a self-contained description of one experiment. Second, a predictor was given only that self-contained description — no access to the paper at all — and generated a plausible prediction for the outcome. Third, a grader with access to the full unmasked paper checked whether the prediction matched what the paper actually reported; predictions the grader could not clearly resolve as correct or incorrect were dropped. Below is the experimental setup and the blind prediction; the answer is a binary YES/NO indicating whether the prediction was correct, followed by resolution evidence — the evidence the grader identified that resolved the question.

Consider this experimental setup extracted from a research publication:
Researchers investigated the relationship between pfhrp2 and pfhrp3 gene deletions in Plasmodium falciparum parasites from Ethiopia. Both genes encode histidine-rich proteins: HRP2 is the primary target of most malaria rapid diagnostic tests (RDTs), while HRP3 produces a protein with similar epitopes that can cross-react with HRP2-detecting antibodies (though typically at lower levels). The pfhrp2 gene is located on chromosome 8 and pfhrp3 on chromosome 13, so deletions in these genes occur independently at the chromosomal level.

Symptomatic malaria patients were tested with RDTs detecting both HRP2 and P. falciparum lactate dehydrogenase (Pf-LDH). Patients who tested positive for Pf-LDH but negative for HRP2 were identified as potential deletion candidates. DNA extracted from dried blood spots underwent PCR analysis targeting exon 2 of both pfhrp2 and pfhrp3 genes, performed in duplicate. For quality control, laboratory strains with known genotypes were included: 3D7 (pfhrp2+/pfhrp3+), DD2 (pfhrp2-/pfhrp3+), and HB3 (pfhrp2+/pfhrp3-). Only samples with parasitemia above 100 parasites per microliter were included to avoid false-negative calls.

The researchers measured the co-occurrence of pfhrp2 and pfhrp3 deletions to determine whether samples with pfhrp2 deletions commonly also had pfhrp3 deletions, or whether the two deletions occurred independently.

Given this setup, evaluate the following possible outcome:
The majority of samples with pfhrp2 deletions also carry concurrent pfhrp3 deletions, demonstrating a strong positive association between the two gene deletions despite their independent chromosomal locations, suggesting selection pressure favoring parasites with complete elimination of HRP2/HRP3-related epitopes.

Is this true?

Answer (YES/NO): YES